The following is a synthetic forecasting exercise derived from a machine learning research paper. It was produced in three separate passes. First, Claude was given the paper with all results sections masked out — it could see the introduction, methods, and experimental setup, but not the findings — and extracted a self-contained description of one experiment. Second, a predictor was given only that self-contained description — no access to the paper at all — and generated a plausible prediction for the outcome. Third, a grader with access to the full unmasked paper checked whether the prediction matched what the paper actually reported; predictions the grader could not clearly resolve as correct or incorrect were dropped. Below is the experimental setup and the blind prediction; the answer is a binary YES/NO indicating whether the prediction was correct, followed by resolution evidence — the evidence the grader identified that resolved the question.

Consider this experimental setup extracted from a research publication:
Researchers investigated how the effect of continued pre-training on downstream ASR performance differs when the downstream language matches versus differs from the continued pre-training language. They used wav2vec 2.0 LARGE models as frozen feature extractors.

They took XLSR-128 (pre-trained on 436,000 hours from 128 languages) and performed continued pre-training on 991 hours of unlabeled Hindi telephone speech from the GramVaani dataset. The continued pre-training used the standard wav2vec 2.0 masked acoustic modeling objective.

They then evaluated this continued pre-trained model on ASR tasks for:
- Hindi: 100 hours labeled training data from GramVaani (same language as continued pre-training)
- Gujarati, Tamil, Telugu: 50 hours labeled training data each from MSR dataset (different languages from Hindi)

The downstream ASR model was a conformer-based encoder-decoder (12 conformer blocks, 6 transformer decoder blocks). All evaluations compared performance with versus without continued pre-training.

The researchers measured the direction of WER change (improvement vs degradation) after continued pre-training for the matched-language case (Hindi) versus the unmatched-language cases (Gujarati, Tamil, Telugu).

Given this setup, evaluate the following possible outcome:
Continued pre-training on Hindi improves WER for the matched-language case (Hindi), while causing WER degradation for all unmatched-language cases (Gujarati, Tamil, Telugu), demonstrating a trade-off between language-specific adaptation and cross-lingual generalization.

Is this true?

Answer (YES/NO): YES